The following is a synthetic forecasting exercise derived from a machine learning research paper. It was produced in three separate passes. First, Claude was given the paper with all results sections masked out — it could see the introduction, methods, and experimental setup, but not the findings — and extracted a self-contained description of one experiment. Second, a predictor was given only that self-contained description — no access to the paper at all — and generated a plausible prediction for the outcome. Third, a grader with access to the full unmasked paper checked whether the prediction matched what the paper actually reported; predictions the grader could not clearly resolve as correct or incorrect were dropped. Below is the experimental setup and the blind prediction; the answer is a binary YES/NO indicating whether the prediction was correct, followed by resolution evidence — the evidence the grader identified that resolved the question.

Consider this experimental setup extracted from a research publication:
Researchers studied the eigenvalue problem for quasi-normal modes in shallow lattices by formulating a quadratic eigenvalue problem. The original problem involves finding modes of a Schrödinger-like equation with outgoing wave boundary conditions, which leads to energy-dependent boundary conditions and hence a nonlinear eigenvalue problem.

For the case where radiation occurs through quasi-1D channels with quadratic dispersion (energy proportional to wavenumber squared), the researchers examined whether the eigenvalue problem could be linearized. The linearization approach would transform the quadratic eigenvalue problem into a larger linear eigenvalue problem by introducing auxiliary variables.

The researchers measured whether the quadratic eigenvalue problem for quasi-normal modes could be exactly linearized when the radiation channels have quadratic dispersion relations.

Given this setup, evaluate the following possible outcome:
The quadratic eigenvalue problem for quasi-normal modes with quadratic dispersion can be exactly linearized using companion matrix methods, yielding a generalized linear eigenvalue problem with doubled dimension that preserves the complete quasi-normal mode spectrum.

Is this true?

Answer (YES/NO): YES